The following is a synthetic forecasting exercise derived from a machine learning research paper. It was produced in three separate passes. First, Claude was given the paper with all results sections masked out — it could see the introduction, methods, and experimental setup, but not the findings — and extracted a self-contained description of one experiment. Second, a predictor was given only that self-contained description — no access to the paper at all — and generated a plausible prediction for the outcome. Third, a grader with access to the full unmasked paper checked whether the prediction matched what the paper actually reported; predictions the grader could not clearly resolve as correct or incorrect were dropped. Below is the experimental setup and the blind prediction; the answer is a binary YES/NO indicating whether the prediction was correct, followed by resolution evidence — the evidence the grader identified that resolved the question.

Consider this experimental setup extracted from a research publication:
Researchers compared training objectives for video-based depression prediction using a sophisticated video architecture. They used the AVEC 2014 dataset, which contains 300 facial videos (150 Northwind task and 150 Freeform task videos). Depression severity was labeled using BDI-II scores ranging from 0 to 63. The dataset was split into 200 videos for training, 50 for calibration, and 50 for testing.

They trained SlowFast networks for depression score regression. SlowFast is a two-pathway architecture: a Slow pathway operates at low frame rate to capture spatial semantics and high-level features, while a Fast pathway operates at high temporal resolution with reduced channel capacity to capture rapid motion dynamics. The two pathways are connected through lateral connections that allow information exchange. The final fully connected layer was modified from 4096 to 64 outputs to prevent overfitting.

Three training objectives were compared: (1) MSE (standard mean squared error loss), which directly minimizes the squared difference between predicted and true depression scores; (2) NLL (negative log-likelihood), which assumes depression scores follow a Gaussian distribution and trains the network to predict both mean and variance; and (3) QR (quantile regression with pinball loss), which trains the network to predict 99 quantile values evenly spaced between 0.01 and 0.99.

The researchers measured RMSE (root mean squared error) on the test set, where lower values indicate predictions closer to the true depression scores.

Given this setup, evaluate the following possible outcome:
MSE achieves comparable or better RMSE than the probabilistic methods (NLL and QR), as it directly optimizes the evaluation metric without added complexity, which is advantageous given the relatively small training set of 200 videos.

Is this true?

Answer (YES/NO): NO